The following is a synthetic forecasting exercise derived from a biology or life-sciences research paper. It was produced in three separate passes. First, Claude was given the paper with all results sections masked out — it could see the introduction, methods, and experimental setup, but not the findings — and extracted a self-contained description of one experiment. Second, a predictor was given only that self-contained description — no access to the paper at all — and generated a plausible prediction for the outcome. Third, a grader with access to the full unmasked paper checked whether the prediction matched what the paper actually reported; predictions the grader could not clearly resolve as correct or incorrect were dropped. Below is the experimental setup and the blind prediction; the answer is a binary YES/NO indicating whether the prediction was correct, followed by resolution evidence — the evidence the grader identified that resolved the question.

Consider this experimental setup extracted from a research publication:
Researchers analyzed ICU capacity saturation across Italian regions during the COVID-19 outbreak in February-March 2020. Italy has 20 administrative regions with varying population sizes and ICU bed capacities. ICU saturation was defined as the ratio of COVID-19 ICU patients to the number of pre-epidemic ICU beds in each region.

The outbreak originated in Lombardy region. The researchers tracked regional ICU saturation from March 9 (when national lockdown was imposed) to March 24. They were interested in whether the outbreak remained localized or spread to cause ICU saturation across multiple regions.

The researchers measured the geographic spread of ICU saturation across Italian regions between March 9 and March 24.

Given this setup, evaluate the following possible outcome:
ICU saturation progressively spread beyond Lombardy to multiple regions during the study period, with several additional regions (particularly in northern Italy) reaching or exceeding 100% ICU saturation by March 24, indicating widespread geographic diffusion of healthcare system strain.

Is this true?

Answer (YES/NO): YES